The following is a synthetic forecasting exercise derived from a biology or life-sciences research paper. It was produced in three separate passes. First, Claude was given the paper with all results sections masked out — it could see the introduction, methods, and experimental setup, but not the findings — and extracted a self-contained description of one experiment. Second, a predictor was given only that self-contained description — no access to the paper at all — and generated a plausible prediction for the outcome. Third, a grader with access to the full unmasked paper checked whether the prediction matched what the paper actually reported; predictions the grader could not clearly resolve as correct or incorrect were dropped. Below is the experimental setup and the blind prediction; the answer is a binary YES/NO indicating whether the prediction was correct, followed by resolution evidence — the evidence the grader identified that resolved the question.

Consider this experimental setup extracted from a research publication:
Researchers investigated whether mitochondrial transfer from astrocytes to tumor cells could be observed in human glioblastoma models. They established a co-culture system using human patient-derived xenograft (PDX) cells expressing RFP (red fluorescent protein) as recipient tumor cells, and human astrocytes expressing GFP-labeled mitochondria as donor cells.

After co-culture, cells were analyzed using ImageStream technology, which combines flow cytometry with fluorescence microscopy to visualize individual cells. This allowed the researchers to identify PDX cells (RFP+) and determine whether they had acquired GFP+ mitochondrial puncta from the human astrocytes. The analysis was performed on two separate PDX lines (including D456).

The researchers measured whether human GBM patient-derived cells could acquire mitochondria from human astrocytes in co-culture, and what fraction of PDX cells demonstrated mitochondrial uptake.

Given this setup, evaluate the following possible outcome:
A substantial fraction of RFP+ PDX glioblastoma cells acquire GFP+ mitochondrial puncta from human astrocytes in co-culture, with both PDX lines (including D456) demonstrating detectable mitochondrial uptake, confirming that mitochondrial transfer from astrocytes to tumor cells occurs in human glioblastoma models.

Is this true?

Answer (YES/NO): NO